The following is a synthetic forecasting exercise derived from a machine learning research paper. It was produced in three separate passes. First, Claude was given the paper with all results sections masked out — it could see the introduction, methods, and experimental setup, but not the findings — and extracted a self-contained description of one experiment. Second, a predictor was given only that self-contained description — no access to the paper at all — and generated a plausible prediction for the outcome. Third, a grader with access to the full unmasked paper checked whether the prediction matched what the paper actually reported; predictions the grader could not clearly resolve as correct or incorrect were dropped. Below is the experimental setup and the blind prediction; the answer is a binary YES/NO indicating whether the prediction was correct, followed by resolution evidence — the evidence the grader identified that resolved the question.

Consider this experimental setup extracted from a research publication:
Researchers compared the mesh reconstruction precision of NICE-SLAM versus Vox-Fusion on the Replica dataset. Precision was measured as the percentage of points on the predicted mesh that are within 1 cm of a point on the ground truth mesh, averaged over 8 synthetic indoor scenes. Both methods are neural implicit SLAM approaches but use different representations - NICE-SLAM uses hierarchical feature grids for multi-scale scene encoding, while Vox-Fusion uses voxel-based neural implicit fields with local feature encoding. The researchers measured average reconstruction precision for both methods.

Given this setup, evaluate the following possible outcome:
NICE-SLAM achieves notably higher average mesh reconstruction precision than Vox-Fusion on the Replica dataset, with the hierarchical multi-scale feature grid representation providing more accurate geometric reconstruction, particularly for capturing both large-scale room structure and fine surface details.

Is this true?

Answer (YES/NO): NO